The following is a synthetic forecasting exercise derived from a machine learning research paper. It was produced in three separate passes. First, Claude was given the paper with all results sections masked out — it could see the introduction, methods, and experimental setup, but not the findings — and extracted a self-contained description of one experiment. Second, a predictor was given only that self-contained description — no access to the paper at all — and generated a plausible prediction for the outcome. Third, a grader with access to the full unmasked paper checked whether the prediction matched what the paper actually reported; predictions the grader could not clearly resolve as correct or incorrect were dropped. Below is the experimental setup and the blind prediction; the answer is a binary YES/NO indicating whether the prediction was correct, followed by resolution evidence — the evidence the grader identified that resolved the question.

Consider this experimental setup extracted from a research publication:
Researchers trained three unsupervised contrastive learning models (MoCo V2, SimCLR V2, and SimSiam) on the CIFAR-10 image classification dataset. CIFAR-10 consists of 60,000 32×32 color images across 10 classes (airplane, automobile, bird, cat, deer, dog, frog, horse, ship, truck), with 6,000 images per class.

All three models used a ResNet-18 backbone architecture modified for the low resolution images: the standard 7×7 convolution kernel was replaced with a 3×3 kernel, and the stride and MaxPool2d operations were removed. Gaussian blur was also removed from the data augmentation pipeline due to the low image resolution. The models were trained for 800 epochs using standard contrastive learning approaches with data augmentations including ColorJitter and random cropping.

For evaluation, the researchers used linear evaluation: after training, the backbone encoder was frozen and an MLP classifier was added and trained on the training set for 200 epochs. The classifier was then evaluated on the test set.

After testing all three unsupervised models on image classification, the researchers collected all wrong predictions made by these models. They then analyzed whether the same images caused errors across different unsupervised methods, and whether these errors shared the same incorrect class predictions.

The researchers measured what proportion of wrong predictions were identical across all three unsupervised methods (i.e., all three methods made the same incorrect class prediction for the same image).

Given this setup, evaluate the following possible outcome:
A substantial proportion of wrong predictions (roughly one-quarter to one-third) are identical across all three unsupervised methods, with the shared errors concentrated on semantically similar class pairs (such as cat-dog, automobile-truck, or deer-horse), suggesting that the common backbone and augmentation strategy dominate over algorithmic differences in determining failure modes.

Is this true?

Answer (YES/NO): NO